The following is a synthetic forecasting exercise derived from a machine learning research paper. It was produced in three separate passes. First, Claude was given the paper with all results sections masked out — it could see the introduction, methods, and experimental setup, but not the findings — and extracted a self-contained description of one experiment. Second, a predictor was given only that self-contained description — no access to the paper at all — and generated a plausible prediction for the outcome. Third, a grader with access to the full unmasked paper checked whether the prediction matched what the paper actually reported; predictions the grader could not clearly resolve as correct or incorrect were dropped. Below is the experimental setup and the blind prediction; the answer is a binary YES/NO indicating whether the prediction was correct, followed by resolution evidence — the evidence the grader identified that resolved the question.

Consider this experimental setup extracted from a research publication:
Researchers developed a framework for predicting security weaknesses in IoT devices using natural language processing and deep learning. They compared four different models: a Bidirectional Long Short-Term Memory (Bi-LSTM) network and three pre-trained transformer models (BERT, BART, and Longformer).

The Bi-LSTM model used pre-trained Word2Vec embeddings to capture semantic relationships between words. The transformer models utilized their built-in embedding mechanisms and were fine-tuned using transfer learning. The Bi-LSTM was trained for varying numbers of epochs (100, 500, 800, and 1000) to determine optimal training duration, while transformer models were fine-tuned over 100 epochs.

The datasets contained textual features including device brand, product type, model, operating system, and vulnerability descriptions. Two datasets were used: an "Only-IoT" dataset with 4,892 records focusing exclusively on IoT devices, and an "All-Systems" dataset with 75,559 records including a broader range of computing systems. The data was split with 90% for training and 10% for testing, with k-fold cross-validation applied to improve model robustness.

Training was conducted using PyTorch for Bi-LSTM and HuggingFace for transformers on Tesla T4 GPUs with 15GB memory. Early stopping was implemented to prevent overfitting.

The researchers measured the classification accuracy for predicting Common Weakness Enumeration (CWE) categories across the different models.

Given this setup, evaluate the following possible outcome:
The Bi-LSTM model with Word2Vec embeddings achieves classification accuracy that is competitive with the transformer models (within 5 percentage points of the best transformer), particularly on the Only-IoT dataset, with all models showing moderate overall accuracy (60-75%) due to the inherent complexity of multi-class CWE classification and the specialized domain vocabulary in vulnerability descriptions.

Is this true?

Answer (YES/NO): NO